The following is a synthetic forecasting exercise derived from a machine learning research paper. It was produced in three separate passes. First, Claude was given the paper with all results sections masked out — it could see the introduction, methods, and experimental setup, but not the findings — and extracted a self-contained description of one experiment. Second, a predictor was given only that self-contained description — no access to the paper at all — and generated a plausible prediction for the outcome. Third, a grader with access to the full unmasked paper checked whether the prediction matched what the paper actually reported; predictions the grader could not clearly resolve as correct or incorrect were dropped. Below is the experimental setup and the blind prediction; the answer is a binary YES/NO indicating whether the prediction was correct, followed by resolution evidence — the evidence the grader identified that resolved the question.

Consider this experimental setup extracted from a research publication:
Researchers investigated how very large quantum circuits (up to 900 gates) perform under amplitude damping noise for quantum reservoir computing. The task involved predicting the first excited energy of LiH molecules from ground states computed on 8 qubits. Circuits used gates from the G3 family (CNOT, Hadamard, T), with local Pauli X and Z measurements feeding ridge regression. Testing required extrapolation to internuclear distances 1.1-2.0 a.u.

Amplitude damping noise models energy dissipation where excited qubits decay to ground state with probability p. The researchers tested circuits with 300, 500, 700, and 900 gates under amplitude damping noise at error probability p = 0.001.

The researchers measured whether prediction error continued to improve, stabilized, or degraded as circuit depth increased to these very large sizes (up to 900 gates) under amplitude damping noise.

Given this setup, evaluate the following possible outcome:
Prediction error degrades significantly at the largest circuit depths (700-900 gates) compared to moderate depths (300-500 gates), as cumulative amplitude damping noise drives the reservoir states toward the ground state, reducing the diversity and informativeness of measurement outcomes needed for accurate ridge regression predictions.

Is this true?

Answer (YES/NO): YES